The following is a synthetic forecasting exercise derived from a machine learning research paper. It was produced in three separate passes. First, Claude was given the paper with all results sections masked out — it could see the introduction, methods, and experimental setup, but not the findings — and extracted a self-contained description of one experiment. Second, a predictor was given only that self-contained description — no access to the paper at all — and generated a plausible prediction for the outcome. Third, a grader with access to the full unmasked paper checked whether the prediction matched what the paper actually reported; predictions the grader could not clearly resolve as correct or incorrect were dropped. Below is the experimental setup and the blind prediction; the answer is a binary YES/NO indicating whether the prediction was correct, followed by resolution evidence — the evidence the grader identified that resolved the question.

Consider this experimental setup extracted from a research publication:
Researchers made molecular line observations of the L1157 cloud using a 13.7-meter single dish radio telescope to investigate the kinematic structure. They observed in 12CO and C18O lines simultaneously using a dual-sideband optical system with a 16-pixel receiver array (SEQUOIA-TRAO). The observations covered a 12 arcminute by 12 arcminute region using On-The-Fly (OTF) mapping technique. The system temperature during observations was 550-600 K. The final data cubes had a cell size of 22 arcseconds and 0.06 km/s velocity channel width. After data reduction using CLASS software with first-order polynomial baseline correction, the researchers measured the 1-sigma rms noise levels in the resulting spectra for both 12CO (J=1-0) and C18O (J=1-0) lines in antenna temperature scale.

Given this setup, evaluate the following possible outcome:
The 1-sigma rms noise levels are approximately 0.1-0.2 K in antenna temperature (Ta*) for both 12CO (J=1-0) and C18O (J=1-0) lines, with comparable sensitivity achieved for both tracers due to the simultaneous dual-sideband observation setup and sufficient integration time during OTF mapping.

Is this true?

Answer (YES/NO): NO